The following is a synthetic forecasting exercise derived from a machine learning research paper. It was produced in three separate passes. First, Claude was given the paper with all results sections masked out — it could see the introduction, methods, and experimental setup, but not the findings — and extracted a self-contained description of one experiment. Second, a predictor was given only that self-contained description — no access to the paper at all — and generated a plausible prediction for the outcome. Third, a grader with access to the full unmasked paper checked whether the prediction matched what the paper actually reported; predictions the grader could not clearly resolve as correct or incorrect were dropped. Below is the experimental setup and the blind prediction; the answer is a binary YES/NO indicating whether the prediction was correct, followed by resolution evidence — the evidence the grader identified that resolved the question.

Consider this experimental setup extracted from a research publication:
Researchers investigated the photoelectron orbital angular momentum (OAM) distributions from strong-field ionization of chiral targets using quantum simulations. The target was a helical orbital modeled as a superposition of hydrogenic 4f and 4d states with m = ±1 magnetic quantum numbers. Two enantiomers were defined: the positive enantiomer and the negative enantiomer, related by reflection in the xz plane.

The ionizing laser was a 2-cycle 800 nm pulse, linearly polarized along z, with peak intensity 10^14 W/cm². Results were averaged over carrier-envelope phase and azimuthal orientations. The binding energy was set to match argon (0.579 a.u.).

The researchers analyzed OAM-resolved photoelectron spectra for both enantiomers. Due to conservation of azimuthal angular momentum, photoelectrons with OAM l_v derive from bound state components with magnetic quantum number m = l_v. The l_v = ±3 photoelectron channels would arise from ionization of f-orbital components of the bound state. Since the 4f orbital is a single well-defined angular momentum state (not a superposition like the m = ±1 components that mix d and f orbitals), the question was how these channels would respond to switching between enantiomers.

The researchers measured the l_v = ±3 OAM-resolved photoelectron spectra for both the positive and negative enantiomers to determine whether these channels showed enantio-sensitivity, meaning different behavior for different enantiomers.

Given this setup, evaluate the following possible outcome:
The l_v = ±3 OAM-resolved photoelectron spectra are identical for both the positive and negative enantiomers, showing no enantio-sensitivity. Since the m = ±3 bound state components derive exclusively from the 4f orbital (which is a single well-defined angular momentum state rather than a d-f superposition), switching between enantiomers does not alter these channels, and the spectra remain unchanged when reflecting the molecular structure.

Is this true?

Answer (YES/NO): YES